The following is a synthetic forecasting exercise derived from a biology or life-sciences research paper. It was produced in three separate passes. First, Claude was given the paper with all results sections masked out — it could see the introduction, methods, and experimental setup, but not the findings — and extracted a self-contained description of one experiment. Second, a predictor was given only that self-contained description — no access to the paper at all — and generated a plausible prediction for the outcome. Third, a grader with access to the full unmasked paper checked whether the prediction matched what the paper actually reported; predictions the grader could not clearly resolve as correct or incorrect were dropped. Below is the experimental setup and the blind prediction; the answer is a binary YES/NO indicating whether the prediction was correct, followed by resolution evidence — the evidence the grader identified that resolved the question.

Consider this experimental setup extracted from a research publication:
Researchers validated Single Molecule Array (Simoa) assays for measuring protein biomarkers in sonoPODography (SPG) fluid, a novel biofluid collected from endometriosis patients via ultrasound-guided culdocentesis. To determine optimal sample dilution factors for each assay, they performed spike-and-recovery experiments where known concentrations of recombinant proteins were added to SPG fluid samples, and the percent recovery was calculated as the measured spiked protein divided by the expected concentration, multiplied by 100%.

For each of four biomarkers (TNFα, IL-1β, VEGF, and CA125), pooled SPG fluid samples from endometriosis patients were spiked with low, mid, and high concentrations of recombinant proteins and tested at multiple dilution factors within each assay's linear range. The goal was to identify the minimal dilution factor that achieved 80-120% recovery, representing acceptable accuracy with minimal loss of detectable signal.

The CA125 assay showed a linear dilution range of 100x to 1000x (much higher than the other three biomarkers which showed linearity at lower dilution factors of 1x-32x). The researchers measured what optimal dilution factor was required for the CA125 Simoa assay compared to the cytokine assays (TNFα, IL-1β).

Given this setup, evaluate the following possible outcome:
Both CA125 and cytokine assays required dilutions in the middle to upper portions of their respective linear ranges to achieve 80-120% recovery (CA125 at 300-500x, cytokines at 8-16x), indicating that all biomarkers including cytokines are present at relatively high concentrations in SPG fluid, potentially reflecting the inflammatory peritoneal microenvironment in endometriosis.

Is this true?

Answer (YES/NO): NO